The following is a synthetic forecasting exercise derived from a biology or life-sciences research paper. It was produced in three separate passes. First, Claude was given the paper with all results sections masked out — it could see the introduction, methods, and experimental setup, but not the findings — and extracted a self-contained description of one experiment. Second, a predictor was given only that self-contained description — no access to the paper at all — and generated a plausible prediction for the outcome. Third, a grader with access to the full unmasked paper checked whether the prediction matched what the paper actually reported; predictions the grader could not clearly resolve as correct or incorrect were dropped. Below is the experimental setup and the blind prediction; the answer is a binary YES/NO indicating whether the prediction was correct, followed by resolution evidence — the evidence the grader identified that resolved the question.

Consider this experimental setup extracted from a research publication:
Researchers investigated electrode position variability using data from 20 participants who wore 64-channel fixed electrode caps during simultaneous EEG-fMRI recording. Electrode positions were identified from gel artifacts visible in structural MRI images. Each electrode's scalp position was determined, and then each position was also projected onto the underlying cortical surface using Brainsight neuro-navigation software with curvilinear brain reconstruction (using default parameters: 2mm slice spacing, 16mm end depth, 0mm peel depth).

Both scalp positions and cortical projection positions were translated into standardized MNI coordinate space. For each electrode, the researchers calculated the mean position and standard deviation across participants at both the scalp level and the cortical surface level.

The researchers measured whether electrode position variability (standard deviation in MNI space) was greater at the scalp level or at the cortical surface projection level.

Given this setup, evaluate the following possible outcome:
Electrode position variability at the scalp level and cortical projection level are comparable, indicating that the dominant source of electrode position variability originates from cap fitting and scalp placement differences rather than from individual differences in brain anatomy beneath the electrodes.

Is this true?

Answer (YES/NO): YES